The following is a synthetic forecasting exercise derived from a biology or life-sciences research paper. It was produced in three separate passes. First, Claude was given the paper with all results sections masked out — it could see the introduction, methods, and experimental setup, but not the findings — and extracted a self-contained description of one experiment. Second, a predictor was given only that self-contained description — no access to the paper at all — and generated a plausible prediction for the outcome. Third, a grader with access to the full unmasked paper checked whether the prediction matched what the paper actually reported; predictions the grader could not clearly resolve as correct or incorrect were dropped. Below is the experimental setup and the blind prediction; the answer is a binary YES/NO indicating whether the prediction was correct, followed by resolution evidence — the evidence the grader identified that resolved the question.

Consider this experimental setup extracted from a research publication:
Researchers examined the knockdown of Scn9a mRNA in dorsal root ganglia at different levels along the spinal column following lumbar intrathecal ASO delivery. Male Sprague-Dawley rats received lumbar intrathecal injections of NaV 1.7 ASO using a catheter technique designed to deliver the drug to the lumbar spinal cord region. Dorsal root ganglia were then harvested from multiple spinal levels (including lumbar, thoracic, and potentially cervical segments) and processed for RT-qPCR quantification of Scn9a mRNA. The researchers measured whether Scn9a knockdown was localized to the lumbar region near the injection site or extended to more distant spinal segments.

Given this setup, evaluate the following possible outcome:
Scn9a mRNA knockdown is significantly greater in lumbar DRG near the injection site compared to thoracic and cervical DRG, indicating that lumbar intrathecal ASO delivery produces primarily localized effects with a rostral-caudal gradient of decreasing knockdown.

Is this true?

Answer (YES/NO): YES